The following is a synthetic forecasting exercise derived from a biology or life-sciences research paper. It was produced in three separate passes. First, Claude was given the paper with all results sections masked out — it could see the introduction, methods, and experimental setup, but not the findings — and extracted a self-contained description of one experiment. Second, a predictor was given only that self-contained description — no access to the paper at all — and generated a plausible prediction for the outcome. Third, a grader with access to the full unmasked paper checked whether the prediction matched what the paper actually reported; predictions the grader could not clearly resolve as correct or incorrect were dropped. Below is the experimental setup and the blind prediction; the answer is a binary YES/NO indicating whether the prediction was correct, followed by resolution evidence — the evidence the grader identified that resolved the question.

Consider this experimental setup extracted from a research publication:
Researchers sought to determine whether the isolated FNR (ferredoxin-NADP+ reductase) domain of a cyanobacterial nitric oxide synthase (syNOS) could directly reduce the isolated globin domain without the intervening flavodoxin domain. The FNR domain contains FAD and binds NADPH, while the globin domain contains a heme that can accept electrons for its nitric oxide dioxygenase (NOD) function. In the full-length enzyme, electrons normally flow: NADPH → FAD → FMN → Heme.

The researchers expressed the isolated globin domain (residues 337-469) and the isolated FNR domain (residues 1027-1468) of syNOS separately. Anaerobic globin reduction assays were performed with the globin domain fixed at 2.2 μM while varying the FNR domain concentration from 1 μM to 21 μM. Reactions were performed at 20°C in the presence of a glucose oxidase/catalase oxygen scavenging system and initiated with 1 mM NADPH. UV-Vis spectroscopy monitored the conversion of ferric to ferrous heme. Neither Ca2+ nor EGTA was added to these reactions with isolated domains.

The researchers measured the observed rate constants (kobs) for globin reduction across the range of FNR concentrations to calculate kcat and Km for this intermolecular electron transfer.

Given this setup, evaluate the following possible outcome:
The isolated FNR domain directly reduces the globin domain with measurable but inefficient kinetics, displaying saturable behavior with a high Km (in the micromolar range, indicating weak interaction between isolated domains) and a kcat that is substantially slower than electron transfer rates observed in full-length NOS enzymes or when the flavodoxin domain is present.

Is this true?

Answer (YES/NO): NO